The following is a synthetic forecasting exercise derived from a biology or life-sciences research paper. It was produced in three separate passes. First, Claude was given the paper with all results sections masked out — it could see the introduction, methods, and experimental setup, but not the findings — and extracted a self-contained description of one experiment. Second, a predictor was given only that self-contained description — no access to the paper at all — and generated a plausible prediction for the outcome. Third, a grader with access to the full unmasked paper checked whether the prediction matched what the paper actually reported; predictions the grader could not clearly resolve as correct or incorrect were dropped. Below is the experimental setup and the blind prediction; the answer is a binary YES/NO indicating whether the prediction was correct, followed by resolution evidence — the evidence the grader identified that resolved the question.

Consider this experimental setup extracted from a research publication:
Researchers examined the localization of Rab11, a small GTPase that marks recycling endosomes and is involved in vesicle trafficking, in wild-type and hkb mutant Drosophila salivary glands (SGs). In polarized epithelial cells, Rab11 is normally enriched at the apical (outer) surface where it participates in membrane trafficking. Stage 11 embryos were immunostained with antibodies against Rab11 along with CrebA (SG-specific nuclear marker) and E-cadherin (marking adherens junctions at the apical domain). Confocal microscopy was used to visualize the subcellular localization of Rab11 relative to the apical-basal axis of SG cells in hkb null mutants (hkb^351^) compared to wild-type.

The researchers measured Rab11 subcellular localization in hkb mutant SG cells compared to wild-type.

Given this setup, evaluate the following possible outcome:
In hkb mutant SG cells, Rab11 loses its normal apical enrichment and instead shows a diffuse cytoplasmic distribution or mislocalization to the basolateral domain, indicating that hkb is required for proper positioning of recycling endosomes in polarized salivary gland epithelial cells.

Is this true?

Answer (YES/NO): YES